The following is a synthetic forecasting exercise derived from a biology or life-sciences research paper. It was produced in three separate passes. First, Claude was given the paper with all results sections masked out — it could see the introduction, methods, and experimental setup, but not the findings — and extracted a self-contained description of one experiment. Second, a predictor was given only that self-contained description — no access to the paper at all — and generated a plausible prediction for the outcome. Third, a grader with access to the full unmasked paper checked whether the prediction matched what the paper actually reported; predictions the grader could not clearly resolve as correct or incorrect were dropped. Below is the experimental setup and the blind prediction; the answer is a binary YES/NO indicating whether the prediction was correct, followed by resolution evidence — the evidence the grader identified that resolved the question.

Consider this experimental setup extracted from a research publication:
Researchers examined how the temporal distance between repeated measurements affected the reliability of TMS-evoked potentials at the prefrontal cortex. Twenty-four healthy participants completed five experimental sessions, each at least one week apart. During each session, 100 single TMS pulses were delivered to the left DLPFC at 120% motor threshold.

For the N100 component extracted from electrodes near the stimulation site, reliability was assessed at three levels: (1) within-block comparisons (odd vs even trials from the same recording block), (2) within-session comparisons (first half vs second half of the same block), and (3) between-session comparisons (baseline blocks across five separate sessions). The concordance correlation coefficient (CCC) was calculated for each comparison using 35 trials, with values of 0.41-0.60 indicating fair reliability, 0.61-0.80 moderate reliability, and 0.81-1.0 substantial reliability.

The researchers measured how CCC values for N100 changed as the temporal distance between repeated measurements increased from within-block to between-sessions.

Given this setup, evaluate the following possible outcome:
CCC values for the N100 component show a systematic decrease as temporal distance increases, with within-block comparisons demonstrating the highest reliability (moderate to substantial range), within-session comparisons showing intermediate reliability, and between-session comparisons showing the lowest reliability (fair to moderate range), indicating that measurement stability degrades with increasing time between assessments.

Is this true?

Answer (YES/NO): NO